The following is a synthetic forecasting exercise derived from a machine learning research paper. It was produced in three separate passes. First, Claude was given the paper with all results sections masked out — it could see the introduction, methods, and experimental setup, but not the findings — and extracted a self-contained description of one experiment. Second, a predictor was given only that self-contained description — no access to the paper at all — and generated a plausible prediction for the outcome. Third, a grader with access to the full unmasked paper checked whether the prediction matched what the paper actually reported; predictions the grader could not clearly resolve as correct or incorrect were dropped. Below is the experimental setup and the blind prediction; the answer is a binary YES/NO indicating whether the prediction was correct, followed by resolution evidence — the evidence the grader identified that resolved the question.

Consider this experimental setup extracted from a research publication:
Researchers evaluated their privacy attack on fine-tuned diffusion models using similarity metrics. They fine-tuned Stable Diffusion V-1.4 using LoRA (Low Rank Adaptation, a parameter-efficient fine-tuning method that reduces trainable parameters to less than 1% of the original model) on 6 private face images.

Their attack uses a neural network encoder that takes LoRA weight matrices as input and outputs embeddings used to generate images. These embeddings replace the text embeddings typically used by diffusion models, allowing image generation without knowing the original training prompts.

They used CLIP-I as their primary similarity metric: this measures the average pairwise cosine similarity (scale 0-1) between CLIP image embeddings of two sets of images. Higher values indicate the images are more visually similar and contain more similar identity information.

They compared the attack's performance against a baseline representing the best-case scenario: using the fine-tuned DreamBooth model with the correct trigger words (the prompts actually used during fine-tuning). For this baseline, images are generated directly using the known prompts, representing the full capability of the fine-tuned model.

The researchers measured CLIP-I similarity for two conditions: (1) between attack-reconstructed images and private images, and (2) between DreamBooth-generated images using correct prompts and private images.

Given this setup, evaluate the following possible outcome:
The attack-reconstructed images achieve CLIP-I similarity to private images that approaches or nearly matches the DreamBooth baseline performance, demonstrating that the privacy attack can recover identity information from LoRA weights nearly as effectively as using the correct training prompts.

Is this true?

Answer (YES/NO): YES